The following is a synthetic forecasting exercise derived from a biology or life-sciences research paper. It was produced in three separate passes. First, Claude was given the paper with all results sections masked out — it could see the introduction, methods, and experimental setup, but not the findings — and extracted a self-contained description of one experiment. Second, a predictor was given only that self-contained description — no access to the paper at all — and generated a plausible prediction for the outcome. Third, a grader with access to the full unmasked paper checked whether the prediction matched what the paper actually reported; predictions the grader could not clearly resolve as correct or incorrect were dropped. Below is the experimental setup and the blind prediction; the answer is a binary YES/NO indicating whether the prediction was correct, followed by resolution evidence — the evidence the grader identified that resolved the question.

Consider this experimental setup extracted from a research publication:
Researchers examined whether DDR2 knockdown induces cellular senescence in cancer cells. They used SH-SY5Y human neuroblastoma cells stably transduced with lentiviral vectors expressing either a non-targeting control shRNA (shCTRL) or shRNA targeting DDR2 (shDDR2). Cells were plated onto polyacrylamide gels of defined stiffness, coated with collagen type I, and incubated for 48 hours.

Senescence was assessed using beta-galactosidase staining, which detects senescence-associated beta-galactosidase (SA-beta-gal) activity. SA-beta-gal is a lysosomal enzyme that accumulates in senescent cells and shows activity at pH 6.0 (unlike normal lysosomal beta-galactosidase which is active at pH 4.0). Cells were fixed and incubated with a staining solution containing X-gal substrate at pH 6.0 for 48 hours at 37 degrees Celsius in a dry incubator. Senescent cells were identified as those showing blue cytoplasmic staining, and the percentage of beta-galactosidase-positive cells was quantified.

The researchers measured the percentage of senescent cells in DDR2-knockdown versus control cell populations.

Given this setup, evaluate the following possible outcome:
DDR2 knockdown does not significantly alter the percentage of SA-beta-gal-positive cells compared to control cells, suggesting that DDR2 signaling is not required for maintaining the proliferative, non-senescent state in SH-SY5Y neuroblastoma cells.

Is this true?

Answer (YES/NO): NO